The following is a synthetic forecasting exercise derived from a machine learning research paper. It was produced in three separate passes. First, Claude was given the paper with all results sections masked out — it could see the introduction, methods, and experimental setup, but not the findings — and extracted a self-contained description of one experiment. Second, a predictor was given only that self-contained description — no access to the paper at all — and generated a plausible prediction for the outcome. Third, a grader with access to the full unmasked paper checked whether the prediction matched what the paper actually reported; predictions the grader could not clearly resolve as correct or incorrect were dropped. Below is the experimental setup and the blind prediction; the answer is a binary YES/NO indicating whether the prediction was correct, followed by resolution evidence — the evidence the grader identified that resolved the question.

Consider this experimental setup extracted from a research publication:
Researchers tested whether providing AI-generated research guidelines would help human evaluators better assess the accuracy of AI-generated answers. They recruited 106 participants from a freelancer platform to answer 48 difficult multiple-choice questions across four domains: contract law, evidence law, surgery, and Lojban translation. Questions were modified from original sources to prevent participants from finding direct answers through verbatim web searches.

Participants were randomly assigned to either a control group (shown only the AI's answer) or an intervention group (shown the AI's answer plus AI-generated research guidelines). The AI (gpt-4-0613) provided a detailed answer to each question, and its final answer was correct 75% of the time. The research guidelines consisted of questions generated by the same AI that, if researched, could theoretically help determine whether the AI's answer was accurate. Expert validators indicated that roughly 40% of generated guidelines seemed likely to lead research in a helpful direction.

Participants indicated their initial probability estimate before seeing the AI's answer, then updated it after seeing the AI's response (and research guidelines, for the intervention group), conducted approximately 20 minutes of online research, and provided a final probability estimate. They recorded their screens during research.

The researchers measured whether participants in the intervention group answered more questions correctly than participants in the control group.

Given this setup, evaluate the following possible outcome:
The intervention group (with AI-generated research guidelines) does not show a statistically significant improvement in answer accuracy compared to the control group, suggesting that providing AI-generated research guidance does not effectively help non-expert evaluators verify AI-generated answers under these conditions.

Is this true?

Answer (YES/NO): YES